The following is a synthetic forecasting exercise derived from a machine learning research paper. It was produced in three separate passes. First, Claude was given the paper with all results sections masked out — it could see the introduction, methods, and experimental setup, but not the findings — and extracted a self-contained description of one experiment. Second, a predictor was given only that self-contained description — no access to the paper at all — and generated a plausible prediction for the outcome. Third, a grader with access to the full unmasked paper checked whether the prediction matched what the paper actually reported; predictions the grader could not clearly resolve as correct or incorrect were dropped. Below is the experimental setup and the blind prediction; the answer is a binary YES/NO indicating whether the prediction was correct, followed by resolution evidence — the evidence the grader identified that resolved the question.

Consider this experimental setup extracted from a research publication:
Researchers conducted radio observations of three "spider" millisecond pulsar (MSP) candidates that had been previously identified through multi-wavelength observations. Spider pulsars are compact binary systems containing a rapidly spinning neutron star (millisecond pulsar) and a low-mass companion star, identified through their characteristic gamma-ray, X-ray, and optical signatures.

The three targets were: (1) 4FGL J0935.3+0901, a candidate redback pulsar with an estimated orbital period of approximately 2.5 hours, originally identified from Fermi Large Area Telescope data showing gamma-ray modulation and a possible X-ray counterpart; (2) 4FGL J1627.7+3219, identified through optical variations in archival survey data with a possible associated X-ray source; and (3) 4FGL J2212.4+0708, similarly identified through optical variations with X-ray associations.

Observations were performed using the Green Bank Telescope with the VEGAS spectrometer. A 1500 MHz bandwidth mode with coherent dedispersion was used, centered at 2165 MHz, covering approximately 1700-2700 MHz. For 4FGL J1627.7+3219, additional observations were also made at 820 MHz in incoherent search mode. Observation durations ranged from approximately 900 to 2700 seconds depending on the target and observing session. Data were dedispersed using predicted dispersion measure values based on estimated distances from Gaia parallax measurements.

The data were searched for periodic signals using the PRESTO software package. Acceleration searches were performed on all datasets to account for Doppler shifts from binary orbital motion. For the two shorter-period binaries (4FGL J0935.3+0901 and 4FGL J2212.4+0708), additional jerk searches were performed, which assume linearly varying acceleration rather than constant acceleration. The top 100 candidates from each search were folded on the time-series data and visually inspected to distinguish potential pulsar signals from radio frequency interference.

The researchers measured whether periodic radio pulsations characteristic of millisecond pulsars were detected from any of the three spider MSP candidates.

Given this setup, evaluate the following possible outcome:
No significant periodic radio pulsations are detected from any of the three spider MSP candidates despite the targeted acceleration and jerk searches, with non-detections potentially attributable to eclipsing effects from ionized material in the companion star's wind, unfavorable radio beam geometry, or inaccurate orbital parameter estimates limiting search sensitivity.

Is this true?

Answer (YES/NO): YES